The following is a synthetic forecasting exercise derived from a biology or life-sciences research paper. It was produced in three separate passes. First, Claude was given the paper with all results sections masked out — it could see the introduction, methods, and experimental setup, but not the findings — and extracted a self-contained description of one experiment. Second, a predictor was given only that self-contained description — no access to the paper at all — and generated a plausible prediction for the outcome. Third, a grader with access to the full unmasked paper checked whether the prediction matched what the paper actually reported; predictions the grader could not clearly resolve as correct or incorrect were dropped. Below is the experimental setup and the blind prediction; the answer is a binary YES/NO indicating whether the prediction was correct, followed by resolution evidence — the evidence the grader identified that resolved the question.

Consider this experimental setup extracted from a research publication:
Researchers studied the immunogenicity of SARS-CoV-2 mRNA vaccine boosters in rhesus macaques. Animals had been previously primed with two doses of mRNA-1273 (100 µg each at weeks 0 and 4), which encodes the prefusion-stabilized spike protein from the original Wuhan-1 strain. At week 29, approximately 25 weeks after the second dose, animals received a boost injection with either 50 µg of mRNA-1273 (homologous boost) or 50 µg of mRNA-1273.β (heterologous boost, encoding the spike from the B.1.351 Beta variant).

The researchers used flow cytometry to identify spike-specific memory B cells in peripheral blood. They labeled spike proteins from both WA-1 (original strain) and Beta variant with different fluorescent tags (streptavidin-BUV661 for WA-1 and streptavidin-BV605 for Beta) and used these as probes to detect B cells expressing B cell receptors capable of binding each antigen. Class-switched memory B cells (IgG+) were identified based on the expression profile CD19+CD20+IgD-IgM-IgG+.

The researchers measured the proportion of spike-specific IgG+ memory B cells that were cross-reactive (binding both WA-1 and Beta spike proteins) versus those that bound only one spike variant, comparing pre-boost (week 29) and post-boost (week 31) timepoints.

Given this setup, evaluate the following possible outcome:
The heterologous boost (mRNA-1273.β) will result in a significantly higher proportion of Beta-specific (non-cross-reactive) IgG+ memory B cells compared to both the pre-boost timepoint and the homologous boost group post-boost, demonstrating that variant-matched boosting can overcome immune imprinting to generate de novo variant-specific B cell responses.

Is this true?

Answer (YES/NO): NO